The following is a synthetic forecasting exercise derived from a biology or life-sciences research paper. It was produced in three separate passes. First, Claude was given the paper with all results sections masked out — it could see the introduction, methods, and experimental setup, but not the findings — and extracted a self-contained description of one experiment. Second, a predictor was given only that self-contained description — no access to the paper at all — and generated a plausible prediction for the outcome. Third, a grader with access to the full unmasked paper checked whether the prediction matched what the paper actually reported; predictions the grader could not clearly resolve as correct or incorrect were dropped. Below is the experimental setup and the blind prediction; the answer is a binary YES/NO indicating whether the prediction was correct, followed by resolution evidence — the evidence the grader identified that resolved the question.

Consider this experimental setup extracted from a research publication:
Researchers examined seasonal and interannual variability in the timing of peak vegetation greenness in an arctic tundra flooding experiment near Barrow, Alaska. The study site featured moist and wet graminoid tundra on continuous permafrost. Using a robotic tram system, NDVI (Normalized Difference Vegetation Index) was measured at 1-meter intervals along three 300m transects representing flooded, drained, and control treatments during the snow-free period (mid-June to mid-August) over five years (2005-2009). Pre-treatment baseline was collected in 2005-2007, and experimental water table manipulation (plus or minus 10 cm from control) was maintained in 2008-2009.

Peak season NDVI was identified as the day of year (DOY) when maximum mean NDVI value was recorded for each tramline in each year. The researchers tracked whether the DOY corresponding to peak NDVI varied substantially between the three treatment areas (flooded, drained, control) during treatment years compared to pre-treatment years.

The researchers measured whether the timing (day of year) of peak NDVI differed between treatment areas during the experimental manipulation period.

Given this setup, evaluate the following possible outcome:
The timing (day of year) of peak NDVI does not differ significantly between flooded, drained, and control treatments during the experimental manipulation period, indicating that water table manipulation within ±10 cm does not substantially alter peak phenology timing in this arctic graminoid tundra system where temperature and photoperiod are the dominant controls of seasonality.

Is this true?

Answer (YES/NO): NO